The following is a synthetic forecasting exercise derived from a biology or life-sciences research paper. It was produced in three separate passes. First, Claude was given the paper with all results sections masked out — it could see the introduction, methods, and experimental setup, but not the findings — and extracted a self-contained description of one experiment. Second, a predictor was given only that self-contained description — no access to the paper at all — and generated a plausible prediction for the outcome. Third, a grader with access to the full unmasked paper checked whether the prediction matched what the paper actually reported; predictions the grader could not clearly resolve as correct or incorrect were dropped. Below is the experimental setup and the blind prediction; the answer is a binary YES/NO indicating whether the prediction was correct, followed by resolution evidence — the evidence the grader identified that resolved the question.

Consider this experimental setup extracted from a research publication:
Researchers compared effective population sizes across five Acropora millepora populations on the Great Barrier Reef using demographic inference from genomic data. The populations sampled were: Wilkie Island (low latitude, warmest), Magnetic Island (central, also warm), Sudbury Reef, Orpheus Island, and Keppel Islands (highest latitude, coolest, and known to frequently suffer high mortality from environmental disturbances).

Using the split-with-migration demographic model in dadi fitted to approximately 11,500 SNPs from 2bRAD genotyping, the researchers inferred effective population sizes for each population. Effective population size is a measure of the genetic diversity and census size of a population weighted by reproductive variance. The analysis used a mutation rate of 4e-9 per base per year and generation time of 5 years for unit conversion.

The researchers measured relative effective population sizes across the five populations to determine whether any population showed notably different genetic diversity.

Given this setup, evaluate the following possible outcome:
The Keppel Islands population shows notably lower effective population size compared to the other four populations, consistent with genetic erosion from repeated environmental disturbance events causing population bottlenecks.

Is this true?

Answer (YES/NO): YES